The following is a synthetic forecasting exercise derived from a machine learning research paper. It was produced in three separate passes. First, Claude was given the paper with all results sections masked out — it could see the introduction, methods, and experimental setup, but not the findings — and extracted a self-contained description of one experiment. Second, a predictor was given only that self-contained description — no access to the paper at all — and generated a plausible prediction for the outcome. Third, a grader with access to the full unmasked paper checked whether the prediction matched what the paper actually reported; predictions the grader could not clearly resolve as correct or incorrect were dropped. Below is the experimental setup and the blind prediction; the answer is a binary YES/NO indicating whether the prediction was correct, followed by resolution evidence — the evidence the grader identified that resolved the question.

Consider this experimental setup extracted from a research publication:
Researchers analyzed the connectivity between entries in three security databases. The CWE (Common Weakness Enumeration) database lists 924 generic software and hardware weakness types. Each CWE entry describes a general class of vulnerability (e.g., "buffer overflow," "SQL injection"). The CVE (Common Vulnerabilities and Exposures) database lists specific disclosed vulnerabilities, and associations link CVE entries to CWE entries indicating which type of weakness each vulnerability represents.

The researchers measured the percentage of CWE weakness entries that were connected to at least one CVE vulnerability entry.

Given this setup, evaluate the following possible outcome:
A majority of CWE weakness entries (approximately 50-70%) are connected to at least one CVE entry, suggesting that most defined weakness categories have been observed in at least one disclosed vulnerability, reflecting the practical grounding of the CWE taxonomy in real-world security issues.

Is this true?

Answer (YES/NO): NO